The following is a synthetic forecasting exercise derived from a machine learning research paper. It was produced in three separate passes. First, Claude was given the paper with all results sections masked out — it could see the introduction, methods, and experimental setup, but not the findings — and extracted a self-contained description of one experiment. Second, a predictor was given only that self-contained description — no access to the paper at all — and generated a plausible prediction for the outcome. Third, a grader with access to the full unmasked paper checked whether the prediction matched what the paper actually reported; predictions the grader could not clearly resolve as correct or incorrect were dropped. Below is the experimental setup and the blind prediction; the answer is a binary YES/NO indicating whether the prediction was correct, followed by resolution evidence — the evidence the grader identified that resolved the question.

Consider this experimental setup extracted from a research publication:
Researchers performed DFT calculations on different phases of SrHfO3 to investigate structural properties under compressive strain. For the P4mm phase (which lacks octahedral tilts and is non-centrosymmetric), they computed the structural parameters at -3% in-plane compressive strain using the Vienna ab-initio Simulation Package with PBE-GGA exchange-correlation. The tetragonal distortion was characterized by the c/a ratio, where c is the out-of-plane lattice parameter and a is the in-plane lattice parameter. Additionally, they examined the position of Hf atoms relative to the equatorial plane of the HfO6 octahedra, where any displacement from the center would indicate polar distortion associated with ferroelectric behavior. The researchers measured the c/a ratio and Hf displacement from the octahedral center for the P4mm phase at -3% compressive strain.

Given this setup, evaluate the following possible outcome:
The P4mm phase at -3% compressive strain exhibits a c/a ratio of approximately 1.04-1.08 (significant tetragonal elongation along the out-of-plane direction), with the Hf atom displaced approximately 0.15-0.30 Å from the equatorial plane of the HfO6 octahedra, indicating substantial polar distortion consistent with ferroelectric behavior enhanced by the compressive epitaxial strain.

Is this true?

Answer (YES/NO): NO